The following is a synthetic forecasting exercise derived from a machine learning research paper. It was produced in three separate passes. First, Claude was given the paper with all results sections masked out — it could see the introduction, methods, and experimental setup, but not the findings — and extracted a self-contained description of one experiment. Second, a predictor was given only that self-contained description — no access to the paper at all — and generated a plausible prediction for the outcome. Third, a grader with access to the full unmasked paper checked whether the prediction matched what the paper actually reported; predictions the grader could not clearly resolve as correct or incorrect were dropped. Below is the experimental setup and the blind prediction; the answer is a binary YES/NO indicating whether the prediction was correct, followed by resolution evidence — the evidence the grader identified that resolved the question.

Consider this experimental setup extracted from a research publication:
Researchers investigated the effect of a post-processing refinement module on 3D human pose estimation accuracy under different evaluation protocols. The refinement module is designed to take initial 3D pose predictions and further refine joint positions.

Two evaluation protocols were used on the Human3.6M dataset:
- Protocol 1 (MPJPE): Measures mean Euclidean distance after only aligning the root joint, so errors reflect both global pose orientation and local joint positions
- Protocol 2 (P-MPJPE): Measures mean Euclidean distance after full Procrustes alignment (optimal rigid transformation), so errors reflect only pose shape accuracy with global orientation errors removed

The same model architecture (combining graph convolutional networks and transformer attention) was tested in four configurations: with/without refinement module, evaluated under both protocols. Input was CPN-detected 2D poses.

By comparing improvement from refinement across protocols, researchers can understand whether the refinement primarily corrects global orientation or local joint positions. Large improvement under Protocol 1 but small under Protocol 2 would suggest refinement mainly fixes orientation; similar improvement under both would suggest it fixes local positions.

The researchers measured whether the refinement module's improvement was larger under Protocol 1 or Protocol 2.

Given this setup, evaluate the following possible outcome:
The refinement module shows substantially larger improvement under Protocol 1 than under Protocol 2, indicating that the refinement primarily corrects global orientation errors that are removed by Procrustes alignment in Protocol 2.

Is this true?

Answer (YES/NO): YES